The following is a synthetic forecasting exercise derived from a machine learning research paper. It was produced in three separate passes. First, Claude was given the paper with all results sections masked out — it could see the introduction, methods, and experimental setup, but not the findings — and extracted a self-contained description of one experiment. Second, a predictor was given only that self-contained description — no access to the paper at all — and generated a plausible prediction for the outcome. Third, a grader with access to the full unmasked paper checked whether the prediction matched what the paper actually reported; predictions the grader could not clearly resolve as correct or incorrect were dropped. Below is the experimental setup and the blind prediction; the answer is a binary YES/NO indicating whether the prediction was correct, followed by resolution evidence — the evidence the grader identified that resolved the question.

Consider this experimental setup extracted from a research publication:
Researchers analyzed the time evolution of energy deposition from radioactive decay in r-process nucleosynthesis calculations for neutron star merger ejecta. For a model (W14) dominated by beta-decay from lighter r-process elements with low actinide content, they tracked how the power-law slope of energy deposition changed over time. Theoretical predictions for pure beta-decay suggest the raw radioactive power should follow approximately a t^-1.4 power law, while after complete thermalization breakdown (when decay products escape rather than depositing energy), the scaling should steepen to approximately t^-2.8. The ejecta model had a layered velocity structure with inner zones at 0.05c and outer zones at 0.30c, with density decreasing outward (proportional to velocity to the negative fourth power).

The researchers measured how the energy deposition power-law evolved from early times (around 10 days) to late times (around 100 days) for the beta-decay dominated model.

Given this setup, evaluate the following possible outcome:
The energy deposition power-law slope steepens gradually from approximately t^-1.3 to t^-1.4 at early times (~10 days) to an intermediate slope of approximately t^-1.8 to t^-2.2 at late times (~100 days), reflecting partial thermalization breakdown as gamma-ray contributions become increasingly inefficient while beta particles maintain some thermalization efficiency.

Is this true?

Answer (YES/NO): YES